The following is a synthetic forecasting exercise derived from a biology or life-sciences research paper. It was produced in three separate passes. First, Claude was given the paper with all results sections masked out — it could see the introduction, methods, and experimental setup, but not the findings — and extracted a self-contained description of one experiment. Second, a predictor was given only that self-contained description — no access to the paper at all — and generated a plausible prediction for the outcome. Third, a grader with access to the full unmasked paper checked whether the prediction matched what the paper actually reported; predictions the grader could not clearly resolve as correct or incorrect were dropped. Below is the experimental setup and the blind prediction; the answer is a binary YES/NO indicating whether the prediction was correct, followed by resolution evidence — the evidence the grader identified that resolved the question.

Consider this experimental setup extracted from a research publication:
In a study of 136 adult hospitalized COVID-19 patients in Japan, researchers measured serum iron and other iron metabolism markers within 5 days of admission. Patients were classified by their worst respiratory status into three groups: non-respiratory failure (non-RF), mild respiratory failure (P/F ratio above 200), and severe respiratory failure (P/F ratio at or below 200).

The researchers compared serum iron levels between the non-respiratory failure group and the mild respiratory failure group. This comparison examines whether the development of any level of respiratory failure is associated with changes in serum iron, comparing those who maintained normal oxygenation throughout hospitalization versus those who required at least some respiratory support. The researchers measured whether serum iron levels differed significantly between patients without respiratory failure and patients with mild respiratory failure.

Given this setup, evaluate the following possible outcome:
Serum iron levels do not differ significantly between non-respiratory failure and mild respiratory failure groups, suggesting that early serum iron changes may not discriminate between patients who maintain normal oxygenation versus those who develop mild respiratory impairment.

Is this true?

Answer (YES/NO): NO